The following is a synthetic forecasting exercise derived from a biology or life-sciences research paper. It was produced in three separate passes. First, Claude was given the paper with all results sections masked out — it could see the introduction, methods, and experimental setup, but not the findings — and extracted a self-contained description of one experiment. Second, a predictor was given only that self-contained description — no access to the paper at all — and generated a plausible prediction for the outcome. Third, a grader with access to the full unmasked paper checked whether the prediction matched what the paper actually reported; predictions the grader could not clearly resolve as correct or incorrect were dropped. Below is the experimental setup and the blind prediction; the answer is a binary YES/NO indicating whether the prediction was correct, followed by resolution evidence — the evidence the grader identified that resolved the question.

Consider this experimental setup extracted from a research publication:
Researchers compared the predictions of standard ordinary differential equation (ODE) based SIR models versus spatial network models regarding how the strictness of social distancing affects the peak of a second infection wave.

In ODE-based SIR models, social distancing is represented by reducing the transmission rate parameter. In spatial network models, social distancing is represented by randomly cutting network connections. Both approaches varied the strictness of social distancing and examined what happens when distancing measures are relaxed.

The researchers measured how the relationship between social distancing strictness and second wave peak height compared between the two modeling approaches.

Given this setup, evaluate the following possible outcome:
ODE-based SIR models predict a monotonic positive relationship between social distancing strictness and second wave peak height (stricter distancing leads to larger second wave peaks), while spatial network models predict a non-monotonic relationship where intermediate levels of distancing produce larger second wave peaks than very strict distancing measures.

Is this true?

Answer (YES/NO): NO